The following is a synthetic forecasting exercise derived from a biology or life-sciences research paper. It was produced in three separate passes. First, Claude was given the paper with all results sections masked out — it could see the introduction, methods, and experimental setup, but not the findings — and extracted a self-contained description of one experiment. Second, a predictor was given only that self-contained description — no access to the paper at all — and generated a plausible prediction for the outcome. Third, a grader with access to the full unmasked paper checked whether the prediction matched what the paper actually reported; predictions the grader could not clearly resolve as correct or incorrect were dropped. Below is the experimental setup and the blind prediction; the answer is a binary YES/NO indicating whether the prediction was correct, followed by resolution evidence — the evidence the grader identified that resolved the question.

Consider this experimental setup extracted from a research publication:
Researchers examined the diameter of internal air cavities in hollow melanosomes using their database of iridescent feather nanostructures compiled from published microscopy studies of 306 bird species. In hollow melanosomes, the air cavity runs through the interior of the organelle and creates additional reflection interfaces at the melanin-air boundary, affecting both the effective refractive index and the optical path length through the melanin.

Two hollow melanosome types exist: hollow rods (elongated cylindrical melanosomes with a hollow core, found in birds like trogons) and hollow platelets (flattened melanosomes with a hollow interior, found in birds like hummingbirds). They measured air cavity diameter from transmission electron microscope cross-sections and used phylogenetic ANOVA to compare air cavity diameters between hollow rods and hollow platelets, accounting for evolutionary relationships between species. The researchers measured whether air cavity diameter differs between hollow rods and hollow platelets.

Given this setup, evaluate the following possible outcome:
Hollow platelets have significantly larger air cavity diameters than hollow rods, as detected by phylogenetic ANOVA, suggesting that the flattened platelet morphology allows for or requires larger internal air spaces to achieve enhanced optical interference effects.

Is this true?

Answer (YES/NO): NO